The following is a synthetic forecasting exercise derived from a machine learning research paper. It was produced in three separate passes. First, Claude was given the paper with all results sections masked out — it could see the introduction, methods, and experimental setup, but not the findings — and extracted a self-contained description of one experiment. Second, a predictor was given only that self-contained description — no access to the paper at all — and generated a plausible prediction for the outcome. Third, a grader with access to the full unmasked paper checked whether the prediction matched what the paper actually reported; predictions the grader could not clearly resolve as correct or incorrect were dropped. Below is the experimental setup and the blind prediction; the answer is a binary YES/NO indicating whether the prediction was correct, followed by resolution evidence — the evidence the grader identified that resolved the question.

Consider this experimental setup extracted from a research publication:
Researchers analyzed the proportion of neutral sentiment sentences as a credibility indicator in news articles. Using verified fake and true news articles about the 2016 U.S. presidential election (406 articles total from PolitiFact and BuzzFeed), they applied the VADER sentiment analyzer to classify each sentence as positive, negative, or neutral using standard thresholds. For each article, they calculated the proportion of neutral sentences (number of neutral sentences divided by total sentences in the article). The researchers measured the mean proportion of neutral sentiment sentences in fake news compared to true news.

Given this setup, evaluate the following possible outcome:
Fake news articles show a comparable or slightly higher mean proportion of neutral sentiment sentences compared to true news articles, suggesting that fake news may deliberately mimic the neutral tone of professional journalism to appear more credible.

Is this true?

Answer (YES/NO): NO